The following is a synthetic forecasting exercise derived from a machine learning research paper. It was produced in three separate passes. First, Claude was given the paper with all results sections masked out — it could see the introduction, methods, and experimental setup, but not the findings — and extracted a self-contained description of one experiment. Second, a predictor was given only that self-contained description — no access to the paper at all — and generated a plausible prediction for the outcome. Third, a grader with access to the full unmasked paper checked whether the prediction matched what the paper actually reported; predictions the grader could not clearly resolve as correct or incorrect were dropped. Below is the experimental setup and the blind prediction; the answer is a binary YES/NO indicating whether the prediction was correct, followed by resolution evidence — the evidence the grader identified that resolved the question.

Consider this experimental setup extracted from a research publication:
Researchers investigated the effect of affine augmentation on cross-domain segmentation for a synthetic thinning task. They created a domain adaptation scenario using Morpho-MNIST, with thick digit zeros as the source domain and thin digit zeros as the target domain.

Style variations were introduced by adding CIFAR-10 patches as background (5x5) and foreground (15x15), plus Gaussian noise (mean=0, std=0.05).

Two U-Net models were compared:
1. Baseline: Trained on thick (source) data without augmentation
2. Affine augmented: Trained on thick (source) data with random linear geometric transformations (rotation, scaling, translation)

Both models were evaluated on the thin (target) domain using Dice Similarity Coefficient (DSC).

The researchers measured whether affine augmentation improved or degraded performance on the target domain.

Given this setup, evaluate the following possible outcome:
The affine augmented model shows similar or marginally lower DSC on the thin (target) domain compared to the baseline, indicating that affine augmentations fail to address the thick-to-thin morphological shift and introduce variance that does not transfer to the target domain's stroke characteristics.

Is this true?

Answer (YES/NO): NO